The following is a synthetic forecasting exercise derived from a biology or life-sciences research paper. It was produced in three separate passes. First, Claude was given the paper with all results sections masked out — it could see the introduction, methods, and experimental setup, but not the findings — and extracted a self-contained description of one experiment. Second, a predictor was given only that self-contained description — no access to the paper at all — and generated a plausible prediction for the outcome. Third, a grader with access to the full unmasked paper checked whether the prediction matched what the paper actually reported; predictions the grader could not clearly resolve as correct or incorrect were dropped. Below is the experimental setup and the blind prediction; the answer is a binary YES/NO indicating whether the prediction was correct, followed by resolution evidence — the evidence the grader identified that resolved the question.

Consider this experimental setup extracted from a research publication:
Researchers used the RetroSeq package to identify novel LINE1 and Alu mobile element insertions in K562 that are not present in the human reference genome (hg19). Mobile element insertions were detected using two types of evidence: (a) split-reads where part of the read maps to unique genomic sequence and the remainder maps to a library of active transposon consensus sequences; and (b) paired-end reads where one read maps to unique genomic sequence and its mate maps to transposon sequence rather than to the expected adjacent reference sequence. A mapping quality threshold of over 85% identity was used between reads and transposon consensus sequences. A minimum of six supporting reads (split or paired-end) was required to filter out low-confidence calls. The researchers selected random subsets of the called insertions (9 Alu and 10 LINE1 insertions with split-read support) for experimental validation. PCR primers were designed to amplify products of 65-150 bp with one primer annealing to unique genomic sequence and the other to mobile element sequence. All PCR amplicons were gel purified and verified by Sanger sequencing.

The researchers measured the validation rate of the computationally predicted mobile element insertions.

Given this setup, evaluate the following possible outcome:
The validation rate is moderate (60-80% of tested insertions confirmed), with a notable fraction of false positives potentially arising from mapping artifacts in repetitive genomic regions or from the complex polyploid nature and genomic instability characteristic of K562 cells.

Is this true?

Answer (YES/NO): NO